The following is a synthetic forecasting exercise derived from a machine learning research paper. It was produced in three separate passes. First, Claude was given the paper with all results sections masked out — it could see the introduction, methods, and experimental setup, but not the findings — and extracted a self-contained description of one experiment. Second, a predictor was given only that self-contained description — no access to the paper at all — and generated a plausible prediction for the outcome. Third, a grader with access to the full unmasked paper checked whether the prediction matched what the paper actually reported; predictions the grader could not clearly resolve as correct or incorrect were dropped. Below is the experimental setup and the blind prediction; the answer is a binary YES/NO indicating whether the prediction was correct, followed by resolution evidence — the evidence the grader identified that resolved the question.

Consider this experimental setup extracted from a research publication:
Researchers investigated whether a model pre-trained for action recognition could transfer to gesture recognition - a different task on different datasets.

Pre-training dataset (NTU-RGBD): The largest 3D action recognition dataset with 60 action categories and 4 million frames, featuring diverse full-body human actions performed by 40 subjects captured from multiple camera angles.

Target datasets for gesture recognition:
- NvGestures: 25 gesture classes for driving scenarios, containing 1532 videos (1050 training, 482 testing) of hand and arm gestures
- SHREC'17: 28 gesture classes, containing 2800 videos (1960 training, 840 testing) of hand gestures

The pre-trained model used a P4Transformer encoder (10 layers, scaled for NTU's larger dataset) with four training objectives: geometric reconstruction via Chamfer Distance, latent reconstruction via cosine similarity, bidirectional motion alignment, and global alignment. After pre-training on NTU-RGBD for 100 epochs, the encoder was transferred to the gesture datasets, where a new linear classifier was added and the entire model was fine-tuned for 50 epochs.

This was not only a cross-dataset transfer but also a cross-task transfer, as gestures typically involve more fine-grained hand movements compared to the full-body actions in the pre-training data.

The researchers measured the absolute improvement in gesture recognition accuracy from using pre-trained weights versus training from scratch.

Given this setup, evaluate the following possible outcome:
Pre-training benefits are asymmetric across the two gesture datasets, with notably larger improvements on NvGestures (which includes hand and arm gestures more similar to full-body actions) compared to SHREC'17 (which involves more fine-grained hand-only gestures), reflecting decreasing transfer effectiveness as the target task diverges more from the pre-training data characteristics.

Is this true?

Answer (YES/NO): NO